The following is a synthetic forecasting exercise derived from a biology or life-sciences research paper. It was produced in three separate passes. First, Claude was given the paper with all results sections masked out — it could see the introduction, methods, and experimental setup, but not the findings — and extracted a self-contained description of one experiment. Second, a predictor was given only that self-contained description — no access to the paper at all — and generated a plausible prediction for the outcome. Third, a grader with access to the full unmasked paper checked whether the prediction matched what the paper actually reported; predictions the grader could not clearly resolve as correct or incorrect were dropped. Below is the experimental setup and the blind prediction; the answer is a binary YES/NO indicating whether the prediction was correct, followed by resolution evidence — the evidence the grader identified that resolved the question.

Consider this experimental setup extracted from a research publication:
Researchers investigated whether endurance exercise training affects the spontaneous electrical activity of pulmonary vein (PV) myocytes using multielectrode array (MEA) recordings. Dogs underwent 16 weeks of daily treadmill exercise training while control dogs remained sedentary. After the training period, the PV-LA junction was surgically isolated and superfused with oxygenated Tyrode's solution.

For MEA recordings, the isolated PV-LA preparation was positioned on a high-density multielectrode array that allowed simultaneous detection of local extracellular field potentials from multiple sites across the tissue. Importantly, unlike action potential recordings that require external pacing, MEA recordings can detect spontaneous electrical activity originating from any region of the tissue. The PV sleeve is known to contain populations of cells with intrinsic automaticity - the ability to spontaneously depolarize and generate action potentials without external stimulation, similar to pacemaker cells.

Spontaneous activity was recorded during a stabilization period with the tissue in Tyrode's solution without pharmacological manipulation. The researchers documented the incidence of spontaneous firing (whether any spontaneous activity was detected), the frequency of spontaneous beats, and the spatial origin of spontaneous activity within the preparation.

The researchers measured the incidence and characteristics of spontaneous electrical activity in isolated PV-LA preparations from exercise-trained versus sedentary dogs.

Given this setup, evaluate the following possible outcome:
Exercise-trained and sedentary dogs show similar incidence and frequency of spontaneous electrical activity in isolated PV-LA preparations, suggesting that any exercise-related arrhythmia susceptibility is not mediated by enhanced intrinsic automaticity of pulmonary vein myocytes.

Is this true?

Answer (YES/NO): NO